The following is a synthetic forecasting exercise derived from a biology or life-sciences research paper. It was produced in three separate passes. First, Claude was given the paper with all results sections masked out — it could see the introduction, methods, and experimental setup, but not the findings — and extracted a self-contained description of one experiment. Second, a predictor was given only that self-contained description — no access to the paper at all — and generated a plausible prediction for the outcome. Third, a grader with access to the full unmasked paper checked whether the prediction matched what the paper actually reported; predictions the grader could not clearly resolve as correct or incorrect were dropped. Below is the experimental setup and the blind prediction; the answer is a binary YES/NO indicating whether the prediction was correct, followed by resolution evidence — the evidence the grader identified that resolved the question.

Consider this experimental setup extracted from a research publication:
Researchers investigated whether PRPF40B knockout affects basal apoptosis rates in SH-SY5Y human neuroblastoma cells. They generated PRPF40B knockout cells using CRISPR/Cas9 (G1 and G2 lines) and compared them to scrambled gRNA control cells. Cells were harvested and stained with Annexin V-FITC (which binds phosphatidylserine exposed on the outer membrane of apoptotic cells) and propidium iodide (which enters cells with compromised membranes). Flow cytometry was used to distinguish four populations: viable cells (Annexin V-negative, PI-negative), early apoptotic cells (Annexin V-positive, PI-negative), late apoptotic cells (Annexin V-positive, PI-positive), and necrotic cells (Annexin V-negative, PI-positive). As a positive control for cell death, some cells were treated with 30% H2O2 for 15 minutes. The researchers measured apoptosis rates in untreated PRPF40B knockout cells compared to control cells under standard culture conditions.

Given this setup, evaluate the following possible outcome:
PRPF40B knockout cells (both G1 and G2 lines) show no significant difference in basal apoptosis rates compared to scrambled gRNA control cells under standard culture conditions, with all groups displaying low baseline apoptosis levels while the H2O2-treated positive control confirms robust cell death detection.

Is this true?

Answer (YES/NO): YES